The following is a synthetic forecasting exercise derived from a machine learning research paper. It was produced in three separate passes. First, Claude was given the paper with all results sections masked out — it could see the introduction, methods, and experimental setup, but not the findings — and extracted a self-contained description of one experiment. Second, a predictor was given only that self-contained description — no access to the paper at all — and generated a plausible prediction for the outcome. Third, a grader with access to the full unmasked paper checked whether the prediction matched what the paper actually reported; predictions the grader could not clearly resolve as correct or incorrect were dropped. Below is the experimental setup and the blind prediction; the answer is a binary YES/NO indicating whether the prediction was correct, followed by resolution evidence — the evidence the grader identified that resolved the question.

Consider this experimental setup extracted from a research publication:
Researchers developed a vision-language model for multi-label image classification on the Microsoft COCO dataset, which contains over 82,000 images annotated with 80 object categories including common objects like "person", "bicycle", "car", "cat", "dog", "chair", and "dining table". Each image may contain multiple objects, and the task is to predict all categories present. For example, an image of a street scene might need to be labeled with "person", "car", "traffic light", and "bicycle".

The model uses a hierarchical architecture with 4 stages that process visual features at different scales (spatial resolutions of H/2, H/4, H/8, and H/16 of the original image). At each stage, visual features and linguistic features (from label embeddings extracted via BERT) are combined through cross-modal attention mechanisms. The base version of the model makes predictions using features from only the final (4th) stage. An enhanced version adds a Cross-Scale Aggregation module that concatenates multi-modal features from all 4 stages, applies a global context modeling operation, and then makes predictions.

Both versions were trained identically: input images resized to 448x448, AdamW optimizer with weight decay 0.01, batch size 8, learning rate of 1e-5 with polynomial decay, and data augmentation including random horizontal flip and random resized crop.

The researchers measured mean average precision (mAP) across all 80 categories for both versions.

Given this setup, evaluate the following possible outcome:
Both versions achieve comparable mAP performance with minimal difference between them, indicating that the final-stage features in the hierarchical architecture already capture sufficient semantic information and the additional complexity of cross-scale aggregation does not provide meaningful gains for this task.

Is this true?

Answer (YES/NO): NO